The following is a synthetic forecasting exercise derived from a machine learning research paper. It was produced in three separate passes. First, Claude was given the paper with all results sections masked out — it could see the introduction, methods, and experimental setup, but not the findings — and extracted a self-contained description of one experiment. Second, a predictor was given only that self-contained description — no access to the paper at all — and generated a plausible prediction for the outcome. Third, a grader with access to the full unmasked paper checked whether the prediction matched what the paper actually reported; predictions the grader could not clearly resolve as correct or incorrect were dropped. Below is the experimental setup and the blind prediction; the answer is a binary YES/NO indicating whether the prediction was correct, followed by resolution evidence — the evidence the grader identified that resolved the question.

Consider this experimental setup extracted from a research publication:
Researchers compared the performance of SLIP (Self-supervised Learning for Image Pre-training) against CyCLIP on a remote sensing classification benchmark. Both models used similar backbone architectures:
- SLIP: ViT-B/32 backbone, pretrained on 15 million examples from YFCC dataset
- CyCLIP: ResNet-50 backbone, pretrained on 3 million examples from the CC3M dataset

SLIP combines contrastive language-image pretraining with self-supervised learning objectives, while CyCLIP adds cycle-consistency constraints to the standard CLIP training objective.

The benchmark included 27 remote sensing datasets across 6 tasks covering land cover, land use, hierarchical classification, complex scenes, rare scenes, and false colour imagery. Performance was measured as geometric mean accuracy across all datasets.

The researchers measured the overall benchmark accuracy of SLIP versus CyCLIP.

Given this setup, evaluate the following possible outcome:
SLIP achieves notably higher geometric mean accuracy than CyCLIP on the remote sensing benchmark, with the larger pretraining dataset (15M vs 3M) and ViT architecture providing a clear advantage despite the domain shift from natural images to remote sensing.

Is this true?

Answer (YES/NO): NO